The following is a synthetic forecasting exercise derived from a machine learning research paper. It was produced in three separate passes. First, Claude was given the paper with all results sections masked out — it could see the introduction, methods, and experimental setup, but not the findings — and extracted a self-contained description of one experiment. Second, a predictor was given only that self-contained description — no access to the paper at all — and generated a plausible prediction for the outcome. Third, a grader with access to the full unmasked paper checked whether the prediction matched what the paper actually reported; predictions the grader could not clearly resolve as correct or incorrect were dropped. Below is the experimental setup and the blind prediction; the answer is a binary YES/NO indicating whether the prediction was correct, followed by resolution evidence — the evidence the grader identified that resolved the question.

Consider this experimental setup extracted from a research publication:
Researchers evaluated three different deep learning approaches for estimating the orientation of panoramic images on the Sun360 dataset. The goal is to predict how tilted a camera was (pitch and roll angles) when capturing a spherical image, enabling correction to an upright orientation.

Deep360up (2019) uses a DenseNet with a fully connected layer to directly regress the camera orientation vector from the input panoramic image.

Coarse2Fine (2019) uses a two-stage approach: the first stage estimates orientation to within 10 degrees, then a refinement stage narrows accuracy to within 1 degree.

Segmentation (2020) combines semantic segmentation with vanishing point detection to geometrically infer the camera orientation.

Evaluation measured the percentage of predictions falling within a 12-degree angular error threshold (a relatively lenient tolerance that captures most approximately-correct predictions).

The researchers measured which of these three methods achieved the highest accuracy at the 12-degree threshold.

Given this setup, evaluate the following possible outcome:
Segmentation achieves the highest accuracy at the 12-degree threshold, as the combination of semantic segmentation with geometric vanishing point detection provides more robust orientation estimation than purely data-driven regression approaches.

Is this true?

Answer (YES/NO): YES